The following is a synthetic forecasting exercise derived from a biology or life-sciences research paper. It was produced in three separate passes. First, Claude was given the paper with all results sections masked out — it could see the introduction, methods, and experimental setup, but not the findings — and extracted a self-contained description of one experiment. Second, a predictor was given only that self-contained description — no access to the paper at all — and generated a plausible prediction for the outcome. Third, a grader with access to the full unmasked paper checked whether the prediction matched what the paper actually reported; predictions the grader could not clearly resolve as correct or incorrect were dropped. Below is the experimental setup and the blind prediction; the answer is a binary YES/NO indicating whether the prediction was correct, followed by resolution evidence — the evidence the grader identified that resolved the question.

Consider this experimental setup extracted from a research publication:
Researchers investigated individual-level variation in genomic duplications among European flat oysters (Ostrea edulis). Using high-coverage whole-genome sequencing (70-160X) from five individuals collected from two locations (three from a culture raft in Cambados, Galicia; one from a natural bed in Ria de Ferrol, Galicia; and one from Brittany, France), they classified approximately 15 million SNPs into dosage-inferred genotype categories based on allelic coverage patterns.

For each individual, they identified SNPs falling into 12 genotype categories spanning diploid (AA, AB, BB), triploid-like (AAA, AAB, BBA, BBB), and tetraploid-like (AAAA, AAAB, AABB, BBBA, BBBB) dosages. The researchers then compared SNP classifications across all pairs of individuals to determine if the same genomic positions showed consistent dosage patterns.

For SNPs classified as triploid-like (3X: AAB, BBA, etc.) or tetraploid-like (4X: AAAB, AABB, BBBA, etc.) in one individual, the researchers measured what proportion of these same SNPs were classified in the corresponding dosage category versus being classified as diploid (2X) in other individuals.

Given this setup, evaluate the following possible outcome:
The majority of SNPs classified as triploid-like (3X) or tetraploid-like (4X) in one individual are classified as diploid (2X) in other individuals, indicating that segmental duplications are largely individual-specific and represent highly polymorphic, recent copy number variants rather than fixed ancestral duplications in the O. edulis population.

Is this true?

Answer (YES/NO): NO